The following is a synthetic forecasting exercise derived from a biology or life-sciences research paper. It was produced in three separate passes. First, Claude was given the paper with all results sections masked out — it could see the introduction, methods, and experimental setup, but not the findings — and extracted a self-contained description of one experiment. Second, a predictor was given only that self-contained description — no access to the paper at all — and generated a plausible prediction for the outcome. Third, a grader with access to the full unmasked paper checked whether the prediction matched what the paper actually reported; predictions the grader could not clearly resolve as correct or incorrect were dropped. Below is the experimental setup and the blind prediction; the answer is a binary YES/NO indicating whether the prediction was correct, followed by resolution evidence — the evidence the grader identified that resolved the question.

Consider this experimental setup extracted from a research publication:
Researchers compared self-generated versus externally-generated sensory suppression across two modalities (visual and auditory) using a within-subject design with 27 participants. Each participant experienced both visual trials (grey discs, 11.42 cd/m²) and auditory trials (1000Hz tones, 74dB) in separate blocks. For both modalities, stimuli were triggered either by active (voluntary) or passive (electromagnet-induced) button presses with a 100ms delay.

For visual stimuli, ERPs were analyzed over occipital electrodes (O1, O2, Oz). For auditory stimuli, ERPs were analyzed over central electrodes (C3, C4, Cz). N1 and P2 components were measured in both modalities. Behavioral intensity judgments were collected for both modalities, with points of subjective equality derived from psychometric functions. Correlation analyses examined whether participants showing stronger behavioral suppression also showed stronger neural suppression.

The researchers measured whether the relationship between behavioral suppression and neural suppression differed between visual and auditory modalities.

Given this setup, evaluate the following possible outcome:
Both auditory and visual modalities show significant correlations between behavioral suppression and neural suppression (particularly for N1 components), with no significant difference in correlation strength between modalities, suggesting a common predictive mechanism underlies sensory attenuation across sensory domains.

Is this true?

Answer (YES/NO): NO